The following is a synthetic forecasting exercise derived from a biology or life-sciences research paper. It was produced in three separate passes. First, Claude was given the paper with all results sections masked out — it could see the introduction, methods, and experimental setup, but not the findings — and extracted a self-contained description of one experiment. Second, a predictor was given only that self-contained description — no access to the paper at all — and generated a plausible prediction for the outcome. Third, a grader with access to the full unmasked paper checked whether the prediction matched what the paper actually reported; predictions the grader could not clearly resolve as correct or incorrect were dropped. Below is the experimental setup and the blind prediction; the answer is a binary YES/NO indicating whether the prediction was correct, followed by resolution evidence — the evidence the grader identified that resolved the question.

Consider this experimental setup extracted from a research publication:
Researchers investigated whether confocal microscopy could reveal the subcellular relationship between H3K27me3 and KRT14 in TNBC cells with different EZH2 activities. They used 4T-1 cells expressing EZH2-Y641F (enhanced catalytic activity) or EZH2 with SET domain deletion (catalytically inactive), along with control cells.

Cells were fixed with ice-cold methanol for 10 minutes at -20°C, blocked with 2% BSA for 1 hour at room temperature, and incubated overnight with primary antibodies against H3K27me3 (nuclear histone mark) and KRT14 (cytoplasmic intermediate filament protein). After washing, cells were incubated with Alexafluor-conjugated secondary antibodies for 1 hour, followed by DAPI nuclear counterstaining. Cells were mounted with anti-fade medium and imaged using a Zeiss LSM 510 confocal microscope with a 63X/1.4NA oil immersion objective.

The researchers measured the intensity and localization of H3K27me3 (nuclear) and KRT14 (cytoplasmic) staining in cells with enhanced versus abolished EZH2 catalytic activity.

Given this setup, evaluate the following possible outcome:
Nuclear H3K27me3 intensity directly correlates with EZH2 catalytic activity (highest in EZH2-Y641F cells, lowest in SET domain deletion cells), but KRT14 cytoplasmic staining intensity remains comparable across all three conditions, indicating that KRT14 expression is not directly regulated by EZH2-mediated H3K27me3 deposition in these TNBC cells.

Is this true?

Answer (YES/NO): NO